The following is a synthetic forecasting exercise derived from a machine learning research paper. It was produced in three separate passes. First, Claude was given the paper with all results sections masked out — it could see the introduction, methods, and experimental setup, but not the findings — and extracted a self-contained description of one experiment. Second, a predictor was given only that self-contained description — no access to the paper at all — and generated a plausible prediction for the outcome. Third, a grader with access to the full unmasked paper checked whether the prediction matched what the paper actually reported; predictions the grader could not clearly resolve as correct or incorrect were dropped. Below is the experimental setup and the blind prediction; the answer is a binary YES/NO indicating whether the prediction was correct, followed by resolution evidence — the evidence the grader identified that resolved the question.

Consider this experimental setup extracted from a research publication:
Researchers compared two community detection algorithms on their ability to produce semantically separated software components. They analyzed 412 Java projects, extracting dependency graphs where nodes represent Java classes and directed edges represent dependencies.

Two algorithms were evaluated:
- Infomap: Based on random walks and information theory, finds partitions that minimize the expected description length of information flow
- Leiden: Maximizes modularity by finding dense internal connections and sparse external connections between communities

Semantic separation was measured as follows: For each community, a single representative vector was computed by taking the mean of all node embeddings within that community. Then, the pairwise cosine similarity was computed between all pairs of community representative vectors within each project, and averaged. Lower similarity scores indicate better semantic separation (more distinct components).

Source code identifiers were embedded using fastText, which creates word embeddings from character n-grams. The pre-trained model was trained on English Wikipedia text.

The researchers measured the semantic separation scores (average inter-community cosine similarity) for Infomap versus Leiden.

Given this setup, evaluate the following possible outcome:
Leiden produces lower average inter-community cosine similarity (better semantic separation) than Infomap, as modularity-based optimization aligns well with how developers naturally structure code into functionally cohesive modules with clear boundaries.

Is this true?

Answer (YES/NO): YES